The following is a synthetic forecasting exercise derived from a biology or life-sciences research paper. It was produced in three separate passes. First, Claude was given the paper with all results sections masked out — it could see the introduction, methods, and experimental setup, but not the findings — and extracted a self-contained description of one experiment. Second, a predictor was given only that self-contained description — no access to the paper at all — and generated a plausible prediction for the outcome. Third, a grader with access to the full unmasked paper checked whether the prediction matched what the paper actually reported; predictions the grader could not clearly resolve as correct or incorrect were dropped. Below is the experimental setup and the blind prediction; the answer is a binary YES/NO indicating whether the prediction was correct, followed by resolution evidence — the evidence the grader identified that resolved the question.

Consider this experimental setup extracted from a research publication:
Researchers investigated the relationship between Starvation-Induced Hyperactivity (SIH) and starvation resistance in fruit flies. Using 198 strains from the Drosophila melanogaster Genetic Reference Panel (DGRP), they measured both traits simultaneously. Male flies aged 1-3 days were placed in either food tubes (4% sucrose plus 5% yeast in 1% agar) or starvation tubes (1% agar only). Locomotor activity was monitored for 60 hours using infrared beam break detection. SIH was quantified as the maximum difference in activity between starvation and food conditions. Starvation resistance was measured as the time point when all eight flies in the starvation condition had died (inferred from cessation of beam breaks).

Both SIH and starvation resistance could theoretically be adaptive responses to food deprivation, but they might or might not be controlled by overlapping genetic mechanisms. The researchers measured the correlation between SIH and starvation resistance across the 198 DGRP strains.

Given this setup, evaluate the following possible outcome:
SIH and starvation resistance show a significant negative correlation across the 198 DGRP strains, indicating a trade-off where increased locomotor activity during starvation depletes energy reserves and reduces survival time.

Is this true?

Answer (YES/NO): YES